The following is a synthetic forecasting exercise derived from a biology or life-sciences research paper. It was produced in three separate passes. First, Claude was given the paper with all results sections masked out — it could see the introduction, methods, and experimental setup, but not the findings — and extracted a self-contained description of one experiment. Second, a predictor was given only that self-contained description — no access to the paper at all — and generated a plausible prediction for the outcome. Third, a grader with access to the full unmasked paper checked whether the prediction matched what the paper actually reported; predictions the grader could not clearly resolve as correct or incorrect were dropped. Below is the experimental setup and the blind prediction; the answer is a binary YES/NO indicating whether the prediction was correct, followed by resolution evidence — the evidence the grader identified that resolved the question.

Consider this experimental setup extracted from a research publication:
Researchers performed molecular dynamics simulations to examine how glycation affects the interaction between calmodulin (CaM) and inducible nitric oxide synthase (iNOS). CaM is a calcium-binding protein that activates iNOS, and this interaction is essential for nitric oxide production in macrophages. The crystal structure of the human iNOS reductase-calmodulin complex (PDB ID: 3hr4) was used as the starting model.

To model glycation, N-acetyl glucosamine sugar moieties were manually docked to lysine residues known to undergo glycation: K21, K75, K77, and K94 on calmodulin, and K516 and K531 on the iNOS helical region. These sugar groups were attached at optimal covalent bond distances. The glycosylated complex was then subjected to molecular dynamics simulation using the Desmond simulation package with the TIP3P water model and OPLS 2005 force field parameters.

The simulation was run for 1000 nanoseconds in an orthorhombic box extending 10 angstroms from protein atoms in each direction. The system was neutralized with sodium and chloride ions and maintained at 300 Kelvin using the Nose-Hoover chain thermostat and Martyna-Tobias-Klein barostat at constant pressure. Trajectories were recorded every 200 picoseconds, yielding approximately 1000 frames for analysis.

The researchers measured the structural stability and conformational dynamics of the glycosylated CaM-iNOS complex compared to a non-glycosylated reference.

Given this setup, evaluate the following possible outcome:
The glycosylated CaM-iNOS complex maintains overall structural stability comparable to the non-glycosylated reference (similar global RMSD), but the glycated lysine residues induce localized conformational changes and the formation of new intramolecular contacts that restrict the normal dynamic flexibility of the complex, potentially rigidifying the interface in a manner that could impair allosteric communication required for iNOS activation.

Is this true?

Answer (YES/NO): NO